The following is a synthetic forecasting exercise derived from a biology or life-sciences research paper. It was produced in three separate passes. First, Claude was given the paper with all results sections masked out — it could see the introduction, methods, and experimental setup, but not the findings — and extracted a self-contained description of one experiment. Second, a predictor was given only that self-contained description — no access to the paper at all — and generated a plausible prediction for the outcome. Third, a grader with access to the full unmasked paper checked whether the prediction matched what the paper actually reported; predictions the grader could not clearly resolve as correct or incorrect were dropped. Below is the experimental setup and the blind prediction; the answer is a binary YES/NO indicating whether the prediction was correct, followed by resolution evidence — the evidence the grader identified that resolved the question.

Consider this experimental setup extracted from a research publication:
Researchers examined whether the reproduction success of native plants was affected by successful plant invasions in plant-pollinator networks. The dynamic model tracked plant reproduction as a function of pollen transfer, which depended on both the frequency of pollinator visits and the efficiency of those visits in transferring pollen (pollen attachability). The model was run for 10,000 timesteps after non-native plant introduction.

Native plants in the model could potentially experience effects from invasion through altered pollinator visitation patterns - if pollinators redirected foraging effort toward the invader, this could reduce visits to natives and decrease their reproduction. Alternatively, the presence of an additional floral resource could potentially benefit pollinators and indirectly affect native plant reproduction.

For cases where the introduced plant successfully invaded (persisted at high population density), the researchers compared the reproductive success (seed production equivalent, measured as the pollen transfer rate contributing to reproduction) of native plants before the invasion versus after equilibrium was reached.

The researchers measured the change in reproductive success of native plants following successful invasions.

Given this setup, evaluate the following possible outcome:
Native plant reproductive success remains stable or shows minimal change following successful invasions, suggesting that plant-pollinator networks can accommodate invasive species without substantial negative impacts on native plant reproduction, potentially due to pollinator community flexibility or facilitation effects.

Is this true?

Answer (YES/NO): YES